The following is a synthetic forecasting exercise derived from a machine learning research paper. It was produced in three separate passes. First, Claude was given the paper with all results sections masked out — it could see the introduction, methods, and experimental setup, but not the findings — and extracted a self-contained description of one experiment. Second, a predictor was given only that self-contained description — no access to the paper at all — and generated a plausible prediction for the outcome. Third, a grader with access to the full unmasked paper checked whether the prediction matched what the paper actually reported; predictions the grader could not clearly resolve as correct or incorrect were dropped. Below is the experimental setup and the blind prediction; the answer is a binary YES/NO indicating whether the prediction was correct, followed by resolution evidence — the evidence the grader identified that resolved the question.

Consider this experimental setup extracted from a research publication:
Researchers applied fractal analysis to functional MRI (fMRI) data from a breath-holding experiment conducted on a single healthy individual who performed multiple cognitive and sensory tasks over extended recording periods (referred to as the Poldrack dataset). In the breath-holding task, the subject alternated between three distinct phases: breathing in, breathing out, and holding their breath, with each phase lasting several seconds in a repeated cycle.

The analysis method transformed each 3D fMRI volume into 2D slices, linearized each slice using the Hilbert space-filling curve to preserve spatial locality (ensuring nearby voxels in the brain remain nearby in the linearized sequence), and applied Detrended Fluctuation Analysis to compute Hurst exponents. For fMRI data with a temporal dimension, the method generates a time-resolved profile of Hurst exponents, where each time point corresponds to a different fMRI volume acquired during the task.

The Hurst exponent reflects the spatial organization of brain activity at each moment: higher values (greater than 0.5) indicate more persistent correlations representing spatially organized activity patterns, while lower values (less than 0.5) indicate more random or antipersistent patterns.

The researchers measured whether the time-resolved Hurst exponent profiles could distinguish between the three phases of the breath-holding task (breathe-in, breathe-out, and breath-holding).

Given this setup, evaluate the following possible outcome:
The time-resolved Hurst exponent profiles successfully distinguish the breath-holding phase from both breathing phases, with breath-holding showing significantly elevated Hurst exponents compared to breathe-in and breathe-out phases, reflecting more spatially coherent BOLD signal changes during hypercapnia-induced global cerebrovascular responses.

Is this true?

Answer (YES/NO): NO